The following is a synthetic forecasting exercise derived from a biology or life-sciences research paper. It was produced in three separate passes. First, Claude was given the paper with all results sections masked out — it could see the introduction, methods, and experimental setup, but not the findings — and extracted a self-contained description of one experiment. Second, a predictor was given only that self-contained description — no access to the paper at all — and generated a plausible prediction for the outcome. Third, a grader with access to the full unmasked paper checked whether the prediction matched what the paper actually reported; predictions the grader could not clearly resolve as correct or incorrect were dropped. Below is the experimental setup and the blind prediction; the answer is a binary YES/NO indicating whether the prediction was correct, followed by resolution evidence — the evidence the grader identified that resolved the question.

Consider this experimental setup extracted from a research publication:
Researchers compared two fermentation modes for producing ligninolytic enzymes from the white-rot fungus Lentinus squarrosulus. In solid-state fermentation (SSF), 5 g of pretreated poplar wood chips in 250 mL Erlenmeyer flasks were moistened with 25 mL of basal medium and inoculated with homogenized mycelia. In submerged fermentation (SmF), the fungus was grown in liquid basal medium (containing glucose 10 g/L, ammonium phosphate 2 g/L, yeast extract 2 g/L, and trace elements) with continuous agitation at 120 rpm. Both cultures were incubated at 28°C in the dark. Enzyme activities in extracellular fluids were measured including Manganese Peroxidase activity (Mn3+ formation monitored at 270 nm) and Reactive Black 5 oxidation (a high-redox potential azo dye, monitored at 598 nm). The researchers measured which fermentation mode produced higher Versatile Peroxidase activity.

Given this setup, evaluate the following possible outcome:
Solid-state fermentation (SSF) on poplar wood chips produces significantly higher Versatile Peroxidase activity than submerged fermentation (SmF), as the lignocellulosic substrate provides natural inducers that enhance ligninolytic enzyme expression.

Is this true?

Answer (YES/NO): YES